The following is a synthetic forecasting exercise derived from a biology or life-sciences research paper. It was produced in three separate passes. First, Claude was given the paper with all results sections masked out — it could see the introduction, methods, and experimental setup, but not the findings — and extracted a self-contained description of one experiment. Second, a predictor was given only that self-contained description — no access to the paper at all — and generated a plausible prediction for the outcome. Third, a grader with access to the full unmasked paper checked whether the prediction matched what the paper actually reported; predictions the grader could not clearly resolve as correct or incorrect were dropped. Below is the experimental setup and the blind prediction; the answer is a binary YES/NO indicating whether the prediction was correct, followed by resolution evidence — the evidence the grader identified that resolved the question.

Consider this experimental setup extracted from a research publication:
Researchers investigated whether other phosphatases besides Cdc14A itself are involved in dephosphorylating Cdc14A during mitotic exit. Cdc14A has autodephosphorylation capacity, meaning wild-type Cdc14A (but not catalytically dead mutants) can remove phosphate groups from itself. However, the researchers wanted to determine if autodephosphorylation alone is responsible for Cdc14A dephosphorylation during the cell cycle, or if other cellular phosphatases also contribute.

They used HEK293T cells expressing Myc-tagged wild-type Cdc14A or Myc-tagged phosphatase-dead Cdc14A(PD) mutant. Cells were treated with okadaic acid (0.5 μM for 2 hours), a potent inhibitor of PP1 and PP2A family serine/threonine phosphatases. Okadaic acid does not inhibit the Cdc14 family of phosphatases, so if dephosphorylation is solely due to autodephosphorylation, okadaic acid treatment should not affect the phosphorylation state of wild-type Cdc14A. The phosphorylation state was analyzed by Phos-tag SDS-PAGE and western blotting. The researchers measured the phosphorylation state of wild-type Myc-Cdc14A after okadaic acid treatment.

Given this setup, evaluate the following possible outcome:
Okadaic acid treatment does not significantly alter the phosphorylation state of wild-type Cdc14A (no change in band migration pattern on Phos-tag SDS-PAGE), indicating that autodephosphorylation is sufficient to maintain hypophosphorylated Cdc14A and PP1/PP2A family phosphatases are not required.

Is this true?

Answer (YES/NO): NO